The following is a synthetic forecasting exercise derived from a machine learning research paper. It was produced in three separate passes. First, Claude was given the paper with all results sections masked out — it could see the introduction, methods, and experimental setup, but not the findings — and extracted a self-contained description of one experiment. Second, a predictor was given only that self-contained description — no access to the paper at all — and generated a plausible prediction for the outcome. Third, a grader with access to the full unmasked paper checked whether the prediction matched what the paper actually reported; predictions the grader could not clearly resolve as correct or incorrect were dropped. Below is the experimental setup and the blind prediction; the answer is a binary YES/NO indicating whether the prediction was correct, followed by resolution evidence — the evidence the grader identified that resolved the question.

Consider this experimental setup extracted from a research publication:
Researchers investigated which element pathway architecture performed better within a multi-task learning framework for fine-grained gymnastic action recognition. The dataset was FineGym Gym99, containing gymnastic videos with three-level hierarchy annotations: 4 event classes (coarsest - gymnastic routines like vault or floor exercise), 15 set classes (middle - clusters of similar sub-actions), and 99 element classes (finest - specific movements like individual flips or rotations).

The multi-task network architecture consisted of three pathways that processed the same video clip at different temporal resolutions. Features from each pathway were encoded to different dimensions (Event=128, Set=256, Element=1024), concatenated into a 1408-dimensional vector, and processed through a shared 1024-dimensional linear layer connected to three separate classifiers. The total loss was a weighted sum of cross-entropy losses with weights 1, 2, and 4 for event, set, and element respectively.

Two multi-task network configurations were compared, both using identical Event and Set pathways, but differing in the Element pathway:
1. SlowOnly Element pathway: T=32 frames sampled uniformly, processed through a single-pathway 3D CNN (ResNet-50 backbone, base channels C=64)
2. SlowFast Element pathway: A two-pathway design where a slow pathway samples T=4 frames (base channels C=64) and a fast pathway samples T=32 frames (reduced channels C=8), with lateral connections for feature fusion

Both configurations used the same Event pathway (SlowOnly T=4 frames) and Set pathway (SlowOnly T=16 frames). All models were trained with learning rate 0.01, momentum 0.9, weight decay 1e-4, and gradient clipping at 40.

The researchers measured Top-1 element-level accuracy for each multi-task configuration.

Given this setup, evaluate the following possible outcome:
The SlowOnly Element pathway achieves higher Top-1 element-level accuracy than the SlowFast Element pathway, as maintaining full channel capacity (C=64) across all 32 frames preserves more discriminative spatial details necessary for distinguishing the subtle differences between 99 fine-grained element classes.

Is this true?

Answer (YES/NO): YES